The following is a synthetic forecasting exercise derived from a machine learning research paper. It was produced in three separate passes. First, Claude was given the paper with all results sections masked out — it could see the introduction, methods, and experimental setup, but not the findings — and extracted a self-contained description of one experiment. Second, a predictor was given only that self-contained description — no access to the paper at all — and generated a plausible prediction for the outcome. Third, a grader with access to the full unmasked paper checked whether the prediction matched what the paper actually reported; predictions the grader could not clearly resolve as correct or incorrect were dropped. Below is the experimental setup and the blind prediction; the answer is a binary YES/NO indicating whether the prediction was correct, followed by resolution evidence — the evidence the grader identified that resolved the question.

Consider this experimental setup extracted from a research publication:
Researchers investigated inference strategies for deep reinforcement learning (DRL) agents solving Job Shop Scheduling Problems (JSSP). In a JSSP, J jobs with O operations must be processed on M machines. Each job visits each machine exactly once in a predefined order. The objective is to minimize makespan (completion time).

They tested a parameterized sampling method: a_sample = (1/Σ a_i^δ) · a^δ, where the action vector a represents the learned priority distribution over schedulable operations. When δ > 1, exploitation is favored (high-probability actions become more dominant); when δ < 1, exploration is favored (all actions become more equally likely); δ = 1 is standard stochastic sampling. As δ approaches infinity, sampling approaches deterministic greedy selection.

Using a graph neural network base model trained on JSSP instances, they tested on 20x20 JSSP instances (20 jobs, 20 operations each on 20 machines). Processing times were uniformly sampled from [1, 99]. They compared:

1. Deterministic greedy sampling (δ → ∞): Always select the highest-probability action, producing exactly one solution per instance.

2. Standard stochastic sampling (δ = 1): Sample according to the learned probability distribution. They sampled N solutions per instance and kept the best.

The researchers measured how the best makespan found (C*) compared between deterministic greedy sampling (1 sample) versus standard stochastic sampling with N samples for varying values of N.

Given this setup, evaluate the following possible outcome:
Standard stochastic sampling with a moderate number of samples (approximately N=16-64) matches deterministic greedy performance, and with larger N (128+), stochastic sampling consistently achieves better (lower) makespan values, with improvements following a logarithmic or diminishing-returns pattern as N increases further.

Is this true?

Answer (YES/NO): NO